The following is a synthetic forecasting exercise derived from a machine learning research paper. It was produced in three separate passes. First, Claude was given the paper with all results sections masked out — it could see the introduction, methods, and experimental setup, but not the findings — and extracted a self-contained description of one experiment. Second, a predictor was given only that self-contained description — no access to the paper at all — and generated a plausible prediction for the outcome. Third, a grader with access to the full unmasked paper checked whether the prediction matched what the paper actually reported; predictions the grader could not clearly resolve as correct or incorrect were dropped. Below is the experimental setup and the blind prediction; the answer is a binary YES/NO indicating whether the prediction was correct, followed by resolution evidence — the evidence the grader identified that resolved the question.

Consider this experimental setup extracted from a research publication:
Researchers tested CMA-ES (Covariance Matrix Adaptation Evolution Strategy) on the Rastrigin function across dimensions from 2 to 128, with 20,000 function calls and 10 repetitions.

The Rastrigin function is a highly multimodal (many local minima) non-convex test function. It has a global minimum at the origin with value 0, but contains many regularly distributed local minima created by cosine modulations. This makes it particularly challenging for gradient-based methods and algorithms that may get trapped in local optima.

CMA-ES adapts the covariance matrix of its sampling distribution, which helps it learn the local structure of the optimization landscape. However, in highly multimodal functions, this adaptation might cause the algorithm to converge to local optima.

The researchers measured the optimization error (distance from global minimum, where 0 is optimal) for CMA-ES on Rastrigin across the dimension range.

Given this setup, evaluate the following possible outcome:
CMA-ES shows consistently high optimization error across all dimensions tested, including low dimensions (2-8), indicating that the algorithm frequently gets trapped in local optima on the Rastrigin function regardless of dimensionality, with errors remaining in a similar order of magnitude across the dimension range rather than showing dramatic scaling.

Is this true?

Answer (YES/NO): YES